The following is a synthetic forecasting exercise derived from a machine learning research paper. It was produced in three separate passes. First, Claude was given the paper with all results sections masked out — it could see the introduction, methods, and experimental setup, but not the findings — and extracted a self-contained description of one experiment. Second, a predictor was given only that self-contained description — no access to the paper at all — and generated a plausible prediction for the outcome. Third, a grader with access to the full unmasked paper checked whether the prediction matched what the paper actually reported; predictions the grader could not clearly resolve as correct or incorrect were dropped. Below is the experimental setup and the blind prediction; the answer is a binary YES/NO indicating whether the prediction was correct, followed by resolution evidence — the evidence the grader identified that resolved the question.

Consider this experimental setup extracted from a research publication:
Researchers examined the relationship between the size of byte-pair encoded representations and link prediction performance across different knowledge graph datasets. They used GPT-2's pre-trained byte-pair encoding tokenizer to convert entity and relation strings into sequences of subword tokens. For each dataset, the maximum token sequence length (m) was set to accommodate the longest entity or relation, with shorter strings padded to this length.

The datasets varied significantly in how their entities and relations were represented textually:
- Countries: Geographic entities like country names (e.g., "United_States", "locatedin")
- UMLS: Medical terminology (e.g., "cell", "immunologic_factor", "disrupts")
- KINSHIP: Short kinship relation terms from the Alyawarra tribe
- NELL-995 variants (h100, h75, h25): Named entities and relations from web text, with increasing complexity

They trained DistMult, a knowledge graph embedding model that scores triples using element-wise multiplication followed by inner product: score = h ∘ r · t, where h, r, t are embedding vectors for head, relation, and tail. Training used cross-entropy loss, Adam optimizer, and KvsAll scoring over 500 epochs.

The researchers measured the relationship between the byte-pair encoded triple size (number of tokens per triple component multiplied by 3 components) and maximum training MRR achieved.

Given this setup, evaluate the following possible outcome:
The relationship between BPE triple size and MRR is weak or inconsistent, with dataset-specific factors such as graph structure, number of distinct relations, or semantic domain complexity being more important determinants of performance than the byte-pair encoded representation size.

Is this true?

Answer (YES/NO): NO